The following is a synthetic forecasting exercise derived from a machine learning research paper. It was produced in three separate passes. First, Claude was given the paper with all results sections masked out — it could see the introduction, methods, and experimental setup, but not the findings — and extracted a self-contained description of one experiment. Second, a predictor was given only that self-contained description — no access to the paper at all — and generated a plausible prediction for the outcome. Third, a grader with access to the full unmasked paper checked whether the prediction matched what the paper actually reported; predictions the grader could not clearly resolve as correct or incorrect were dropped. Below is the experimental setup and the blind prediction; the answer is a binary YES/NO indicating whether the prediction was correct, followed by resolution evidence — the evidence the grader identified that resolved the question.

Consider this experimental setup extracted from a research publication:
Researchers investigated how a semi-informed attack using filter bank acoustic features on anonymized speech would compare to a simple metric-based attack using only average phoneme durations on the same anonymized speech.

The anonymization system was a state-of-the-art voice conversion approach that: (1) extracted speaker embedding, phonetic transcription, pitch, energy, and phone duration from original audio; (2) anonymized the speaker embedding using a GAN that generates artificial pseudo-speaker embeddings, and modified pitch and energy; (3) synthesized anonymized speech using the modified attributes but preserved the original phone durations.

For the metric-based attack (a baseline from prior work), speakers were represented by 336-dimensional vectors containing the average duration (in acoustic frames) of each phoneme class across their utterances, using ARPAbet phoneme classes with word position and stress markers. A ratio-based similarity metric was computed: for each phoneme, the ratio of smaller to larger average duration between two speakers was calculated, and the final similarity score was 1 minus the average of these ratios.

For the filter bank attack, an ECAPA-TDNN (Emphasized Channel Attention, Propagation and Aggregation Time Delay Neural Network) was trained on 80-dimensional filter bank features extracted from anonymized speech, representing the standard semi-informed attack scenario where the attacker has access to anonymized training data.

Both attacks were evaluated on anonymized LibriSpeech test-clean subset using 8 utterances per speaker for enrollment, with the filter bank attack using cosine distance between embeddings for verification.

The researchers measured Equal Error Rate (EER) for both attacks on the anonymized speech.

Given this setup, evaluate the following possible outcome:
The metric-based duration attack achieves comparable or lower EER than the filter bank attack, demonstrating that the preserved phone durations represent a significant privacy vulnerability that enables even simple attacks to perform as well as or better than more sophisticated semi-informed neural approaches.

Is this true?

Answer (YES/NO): NO